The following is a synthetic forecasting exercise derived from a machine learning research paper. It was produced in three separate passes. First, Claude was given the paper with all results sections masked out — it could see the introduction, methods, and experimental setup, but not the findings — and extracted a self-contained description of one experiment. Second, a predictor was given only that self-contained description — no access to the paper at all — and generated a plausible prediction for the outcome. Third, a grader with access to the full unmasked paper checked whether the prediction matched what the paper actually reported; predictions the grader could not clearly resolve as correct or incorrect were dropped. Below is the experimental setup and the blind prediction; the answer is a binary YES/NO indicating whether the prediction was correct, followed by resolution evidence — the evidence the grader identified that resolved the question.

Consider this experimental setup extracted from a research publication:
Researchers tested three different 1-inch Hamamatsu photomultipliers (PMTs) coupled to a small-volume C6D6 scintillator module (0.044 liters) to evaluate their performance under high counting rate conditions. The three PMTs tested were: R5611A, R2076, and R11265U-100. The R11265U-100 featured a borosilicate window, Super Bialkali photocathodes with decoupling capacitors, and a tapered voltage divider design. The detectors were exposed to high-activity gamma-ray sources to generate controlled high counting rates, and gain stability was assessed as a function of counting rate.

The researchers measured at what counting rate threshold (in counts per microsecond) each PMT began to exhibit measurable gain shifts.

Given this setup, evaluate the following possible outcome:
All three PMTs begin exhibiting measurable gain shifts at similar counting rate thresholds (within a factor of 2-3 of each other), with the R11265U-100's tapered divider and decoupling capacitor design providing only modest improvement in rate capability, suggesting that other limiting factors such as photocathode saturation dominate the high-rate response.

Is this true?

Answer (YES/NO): NO